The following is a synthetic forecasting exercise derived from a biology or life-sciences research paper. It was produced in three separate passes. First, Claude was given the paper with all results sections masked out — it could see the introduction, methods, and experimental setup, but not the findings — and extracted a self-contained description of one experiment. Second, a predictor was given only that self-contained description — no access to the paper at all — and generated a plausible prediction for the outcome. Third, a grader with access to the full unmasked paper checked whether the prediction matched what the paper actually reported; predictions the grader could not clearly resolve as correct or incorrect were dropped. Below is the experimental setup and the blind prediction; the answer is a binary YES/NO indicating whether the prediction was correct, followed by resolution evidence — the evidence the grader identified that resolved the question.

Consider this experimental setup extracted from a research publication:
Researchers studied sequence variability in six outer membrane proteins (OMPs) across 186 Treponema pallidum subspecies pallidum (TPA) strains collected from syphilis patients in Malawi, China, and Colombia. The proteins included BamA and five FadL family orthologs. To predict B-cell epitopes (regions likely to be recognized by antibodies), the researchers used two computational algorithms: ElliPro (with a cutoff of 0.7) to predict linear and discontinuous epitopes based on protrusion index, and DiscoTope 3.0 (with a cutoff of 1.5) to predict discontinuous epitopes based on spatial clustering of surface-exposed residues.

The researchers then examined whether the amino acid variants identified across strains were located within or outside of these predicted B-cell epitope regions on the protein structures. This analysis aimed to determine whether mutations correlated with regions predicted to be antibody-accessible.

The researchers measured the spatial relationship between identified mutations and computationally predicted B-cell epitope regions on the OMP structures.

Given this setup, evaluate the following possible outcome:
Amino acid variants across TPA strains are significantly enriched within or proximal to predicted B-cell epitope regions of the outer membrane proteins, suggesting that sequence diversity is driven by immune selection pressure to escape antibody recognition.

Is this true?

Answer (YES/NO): YES